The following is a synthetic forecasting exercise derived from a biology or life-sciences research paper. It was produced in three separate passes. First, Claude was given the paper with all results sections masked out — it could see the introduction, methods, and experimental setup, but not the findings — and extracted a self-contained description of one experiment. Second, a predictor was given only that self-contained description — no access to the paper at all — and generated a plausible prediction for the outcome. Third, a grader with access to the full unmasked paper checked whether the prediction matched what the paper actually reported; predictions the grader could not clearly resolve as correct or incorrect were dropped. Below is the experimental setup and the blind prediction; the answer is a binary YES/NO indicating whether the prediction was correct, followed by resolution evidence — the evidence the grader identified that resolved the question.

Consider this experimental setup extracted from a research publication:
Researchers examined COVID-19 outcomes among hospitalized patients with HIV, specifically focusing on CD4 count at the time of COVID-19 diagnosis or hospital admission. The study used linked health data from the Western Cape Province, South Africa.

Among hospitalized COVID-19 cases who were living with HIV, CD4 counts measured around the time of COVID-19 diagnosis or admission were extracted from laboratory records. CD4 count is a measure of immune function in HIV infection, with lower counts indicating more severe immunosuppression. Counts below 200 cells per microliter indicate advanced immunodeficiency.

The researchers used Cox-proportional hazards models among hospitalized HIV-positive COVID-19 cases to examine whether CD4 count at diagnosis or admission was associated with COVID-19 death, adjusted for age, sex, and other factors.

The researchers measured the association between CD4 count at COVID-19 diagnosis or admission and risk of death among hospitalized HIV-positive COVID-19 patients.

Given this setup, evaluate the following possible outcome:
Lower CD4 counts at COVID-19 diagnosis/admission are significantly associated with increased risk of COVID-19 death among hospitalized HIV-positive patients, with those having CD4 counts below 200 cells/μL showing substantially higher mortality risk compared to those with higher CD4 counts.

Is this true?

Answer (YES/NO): YES